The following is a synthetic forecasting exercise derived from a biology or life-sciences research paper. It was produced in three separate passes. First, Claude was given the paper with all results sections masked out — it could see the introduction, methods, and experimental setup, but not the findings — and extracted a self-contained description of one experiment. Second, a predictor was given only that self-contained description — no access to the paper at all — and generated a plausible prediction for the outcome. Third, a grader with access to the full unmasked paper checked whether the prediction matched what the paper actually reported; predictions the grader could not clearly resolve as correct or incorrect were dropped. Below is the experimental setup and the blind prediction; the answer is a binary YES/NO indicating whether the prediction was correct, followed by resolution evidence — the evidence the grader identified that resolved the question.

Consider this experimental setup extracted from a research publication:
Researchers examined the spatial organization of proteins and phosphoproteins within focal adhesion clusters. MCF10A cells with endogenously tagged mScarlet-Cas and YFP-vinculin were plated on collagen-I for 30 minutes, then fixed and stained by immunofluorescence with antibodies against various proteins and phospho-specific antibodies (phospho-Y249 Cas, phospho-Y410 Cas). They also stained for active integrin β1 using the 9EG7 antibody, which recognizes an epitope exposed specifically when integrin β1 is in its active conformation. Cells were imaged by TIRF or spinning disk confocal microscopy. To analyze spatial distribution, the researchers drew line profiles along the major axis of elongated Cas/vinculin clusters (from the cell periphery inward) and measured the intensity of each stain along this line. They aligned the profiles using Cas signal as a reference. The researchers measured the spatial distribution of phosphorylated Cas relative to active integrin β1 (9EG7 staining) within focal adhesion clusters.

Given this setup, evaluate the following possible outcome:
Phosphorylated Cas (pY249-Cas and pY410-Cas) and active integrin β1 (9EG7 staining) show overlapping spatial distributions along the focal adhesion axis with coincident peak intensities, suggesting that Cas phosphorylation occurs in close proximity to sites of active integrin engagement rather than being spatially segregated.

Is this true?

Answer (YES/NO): NO